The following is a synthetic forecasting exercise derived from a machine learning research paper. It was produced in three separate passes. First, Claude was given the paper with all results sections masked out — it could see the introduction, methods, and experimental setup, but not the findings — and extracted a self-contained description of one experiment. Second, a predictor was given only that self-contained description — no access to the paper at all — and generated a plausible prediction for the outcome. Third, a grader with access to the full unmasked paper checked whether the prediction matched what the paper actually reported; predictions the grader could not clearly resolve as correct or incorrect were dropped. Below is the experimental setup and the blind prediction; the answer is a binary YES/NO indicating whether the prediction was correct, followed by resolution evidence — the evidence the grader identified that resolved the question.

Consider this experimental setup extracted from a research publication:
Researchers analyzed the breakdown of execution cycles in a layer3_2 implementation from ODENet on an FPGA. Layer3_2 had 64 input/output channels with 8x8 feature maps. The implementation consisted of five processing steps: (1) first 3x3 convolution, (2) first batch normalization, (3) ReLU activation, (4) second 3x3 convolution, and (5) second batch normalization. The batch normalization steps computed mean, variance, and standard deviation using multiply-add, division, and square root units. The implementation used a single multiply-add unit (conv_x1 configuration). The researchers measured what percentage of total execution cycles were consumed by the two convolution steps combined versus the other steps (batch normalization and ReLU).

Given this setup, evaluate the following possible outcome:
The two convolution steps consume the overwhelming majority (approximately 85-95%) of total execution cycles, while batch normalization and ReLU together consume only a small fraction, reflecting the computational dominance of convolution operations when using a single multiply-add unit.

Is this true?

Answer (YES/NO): NO